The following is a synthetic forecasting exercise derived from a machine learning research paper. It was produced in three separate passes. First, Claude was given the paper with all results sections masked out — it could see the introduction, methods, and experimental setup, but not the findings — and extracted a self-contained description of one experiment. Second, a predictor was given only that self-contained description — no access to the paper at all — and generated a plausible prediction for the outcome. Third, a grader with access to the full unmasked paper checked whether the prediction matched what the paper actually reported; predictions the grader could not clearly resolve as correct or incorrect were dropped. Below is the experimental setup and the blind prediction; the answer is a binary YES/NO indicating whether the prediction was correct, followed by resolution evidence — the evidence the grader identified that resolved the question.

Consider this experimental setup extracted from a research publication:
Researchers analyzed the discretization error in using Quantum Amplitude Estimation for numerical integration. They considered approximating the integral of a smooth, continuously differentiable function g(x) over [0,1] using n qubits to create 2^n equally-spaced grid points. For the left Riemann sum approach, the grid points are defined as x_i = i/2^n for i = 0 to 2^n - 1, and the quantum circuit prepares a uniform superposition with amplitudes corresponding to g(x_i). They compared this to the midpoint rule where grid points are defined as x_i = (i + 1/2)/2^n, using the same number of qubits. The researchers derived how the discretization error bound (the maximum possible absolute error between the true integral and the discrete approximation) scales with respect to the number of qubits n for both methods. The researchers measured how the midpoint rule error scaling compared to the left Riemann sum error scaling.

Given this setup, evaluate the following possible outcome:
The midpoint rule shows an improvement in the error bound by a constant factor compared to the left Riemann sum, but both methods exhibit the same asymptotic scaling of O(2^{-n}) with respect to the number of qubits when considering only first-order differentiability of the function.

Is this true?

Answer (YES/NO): NO